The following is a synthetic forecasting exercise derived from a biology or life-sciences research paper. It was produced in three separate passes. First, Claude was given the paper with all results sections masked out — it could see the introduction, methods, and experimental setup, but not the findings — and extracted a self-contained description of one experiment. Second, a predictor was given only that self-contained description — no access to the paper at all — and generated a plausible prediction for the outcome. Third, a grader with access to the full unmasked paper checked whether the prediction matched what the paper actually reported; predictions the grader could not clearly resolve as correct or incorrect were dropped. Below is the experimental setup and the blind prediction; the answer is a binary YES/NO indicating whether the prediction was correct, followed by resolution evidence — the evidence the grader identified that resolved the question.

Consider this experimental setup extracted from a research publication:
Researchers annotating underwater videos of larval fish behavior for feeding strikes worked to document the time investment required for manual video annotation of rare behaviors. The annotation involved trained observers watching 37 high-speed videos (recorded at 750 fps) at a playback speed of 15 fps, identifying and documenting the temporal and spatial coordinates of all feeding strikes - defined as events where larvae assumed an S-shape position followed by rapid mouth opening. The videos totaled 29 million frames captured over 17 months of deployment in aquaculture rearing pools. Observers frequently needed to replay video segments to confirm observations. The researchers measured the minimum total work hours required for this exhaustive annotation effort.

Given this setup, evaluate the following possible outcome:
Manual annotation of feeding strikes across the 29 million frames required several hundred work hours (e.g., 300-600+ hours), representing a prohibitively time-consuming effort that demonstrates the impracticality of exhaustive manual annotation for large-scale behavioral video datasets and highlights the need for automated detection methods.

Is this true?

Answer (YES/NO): YES